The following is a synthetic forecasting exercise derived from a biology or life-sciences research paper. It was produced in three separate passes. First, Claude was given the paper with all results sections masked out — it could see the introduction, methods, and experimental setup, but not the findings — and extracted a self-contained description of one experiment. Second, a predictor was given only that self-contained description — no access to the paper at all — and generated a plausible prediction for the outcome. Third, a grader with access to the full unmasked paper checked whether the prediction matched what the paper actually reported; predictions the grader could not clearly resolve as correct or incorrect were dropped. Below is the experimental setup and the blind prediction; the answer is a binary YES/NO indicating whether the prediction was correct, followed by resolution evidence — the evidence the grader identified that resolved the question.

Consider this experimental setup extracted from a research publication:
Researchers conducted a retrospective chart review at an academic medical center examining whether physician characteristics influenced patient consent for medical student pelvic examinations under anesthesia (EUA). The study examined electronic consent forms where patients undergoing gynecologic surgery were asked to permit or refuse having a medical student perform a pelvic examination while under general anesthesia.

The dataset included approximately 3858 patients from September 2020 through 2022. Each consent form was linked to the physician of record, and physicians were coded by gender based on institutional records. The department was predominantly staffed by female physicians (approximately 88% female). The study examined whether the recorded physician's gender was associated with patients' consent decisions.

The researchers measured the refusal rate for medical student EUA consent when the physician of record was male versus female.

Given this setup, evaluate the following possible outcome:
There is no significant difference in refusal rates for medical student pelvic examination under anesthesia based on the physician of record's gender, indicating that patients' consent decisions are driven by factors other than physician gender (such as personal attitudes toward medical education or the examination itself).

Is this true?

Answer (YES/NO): NO